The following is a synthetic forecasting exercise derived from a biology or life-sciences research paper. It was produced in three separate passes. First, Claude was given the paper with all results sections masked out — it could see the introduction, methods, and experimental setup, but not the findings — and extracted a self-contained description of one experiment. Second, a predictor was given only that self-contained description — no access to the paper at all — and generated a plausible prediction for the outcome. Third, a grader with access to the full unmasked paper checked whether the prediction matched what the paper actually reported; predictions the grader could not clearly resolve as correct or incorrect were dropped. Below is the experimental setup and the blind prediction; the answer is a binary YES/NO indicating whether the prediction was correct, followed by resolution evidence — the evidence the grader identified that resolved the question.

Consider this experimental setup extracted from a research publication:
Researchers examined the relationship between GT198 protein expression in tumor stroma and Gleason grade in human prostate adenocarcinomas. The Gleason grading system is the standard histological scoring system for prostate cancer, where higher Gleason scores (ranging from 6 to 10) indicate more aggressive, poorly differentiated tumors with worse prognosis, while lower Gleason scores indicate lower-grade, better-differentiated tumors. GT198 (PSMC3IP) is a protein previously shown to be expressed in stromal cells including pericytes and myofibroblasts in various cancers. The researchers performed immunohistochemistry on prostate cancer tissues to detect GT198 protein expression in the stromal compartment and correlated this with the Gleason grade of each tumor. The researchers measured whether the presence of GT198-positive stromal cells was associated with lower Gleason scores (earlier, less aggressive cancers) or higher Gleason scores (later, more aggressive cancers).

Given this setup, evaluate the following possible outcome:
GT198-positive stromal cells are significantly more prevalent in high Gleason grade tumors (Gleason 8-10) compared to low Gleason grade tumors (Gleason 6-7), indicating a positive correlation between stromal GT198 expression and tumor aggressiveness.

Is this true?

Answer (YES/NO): NO